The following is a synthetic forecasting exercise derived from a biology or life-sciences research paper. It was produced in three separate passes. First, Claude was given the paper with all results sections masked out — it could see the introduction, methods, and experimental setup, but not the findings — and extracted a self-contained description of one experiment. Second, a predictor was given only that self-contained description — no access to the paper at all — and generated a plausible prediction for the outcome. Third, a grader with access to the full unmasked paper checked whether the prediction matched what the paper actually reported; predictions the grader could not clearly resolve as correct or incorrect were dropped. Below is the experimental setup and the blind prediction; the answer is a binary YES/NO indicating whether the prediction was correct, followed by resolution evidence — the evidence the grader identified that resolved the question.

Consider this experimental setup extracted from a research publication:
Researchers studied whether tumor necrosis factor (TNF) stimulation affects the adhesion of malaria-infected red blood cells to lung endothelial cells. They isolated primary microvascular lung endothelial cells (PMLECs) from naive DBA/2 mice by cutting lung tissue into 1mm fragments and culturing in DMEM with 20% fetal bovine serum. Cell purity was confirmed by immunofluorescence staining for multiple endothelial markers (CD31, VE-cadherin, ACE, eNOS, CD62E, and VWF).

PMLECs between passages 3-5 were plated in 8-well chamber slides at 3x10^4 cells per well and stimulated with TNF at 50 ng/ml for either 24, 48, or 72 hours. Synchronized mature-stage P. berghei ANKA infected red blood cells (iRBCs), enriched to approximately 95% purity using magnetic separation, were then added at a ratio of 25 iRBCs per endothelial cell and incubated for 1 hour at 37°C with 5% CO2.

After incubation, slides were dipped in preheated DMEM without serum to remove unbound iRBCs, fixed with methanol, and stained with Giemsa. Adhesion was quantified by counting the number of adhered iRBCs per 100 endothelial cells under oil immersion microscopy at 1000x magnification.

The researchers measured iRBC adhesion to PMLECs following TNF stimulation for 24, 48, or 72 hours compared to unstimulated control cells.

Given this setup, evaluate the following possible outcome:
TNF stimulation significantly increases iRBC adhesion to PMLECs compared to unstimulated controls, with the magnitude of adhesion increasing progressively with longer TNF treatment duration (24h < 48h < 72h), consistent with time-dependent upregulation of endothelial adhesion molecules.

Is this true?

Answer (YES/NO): NO